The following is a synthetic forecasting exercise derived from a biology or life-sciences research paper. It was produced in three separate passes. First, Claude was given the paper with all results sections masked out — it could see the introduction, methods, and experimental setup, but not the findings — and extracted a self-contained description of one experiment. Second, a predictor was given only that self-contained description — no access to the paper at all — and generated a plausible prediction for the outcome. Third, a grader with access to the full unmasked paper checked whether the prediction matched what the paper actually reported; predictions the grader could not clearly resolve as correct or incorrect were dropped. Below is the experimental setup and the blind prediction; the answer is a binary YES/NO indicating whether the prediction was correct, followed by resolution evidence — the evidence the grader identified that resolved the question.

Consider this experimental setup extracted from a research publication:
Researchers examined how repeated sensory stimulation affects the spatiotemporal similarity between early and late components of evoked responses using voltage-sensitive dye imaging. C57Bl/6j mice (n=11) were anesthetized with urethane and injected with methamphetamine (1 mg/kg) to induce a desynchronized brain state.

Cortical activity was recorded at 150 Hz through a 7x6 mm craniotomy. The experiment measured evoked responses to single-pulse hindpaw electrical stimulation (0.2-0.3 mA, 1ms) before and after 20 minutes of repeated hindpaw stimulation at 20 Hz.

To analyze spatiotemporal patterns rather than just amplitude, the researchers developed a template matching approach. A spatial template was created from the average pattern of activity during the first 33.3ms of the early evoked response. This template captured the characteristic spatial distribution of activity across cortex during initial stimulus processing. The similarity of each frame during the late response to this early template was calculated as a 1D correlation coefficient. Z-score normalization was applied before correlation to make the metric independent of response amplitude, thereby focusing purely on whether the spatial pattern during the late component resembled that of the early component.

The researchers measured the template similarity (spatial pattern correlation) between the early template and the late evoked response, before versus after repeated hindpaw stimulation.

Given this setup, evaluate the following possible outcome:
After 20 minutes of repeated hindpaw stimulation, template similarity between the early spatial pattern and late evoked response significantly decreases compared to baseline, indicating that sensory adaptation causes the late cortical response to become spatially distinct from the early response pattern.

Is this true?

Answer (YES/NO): NO